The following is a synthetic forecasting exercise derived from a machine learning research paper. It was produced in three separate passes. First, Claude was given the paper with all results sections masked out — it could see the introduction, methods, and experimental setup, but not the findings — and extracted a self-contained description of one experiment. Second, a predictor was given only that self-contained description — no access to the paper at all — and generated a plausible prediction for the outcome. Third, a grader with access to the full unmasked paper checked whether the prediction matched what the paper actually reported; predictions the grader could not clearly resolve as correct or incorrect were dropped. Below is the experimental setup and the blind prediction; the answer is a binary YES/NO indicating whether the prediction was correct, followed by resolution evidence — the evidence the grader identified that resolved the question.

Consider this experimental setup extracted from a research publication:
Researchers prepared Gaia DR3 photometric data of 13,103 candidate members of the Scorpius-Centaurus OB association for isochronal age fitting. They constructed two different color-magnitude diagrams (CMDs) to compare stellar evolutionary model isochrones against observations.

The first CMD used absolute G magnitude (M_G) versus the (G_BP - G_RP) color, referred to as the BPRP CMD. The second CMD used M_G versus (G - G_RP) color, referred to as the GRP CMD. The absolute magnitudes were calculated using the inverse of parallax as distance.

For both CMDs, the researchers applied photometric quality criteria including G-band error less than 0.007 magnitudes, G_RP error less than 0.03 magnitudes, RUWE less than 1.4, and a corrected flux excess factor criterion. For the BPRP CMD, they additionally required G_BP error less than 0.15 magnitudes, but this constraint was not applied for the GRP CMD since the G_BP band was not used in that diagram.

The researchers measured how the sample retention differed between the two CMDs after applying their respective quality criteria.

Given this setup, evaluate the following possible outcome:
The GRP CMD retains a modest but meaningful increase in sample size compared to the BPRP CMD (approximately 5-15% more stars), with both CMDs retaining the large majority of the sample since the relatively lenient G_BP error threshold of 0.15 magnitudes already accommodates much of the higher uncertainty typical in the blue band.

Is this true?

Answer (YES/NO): NO